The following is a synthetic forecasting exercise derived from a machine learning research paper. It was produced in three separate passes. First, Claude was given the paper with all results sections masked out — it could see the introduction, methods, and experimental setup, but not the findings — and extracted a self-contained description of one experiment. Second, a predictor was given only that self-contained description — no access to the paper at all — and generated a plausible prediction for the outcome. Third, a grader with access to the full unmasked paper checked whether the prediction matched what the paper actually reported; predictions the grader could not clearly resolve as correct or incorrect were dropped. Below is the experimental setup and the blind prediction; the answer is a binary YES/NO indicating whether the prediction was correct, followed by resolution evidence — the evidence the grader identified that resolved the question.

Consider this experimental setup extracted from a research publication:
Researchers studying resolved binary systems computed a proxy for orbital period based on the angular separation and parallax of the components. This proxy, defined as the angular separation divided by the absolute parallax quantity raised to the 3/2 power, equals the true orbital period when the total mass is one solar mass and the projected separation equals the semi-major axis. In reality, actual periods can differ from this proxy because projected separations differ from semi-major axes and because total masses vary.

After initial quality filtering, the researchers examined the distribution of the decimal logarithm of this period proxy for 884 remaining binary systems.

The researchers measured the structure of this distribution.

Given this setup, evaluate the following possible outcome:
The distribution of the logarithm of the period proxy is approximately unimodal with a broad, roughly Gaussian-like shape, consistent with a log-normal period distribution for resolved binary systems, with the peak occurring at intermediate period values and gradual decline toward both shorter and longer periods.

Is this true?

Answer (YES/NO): NO